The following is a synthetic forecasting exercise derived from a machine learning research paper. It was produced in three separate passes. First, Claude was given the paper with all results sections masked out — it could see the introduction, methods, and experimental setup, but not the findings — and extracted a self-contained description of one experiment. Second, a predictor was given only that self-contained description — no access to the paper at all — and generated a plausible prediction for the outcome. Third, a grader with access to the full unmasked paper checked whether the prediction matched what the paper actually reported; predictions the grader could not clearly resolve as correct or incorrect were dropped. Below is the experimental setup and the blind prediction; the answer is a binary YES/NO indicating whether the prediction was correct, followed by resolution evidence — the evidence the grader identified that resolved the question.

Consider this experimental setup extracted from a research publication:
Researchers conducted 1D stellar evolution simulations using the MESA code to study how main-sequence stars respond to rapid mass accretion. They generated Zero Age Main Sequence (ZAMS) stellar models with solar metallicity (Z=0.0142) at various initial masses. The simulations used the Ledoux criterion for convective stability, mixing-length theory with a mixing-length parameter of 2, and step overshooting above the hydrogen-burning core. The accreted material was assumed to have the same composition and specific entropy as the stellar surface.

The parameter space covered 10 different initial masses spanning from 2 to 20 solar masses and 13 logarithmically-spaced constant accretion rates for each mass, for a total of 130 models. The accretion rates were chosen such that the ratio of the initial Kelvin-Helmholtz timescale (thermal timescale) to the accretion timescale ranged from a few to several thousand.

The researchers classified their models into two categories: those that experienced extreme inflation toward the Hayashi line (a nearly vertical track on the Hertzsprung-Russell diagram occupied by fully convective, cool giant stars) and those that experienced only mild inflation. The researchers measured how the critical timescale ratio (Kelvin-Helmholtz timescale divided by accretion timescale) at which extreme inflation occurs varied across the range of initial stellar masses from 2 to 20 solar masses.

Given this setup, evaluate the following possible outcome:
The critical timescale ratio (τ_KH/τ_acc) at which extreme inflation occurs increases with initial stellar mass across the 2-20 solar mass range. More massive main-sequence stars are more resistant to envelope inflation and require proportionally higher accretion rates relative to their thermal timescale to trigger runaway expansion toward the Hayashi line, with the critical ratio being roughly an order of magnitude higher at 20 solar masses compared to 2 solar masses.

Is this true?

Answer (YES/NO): NO